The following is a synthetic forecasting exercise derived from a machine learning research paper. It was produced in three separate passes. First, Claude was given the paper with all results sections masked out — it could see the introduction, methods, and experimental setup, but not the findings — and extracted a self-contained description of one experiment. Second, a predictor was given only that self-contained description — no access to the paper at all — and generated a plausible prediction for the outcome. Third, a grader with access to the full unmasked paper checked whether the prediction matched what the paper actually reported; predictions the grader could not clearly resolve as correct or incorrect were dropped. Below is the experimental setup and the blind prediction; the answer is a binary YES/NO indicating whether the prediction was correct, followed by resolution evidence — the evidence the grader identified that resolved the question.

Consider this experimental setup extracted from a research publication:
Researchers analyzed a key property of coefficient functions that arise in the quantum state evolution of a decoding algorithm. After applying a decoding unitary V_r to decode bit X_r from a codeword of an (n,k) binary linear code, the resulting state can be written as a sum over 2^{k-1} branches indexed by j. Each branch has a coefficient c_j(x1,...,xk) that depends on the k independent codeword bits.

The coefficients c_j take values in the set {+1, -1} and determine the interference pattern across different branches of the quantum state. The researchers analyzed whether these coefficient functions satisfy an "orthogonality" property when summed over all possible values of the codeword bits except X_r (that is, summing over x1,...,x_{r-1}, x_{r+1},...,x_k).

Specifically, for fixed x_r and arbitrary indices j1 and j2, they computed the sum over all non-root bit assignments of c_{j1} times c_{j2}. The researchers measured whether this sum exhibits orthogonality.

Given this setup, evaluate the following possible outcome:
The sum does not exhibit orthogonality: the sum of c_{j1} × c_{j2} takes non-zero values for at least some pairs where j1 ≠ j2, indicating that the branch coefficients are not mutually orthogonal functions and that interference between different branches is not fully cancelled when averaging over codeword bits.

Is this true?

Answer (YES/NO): NO